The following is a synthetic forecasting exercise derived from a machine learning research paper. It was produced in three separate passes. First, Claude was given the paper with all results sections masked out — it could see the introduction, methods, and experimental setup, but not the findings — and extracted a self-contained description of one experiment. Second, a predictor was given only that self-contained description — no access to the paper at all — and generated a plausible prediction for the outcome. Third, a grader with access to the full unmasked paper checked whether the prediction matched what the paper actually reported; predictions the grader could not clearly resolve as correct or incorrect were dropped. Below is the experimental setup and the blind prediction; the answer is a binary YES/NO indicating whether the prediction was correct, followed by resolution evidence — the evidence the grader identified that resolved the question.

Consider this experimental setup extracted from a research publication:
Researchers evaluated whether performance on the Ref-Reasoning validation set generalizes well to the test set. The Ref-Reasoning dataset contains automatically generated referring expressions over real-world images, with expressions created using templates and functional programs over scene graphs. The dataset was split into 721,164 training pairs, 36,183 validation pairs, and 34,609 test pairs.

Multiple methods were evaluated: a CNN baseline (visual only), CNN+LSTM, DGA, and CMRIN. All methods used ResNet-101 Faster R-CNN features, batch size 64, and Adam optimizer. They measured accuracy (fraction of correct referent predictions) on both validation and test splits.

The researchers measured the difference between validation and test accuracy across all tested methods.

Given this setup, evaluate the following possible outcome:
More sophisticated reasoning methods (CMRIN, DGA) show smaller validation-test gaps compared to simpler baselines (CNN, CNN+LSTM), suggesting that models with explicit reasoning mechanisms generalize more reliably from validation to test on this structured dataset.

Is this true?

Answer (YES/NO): NO